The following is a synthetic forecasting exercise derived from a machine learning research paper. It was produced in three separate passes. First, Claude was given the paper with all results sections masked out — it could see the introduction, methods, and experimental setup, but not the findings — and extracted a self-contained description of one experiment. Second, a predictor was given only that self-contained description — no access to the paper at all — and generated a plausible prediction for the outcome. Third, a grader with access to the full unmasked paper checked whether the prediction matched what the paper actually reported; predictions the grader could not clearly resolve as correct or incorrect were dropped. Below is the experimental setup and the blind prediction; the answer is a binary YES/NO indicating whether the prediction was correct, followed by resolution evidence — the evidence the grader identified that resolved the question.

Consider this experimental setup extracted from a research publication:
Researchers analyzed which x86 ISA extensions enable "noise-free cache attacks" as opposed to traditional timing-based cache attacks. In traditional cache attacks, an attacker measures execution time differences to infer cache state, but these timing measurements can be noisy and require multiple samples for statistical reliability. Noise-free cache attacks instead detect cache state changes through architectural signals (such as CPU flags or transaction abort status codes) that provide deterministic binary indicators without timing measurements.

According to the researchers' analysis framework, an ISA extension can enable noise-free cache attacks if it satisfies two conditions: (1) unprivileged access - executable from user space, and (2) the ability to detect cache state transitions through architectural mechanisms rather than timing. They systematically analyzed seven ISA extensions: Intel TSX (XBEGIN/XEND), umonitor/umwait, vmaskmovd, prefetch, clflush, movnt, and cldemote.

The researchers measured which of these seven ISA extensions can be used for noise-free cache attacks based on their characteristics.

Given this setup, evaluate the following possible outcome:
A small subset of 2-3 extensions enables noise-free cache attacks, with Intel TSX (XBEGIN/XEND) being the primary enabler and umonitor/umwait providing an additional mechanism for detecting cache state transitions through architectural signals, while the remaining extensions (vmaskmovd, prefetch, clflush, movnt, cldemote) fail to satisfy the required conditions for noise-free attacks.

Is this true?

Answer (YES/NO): YES